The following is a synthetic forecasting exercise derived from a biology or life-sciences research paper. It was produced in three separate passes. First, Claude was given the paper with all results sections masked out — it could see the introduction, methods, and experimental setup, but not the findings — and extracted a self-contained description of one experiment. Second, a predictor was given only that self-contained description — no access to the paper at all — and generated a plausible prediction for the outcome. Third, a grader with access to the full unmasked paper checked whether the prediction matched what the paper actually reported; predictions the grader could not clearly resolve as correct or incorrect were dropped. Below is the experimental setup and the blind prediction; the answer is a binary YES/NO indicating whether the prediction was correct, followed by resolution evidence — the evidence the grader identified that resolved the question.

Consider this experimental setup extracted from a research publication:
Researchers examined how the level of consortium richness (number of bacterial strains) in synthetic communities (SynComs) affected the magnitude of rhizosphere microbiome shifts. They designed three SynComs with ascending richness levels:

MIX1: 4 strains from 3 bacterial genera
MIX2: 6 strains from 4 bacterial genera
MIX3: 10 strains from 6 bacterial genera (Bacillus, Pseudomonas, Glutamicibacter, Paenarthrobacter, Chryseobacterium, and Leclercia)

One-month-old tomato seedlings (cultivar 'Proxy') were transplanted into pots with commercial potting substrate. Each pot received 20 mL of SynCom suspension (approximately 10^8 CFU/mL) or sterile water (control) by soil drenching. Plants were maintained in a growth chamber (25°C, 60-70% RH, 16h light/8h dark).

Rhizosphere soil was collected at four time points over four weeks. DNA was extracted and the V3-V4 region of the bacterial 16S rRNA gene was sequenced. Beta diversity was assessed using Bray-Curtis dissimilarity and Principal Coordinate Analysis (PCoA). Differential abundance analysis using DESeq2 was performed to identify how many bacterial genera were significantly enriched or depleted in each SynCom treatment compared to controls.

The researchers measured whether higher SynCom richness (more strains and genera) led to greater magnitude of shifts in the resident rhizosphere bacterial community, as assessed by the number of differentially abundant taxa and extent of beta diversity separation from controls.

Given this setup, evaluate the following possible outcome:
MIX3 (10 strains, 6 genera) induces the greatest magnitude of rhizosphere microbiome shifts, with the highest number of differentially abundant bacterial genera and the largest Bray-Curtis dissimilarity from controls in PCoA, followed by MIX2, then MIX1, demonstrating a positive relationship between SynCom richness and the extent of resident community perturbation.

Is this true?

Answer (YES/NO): NO